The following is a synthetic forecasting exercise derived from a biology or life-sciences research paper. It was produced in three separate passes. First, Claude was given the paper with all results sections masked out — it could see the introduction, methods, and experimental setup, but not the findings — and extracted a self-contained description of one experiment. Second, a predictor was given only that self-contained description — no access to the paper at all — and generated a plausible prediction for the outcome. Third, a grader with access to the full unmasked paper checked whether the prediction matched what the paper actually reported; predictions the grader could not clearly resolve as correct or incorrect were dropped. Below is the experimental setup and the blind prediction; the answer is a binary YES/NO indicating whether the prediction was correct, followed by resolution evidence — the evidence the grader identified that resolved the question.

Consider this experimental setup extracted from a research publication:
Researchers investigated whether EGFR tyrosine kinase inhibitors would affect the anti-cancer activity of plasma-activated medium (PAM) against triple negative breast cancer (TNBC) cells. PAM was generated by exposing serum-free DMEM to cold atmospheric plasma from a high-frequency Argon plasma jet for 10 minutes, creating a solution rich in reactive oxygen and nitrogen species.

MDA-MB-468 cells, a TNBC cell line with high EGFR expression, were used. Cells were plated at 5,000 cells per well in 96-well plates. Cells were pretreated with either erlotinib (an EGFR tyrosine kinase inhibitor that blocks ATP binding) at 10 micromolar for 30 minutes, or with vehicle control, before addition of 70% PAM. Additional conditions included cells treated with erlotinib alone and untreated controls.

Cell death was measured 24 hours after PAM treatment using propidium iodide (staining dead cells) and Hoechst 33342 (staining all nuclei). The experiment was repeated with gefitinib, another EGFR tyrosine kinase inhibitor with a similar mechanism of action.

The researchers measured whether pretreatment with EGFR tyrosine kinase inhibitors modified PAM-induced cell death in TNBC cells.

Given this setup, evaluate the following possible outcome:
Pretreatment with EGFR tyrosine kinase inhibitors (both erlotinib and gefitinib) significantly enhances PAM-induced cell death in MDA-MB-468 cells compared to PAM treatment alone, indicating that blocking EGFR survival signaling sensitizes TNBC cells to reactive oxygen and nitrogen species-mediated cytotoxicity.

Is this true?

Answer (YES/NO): NO